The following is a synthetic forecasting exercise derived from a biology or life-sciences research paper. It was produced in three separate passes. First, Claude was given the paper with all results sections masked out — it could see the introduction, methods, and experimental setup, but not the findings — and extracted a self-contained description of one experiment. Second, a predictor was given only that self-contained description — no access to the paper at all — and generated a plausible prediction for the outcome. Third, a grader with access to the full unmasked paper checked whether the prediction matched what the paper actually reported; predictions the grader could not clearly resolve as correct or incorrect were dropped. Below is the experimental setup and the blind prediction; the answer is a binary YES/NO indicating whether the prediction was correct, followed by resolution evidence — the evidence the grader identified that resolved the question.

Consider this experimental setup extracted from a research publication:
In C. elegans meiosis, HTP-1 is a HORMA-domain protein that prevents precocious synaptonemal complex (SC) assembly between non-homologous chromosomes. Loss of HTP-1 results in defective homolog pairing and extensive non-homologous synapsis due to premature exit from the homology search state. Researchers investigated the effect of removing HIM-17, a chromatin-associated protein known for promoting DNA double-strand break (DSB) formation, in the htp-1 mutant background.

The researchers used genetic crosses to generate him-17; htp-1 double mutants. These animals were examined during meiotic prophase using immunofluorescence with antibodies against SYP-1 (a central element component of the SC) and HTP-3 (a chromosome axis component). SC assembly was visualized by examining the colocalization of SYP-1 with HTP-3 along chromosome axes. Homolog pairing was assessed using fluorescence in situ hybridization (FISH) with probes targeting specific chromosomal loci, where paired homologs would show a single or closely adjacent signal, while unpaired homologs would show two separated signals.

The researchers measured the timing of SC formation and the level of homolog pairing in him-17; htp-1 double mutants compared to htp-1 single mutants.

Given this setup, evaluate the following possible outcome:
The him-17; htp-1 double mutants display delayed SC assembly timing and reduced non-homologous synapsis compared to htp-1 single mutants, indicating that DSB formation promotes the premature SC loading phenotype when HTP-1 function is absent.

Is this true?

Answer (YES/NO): NO